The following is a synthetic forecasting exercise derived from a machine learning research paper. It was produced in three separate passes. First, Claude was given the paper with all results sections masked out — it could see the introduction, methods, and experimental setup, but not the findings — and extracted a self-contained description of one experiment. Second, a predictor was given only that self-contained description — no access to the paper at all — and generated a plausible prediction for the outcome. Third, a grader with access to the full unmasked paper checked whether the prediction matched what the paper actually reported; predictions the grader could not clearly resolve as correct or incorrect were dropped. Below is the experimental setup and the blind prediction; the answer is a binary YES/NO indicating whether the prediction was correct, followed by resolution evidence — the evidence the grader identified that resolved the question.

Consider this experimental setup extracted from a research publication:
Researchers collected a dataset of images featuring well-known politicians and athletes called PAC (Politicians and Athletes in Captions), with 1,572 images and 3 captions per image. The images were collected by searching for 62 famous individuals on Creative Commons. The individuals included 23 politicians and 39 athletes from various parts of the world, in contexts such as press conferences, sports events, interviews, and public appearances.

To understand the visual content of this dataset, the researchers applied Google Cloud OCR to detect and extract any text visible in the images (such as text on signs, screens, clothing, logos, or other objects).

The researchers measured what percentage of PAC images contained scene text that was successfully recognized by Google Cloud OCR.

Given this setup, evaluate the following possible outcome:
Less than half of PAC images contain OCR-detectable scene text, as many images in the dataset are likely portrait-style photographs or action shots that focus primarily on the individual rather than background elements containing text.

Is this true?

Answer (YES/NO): NO